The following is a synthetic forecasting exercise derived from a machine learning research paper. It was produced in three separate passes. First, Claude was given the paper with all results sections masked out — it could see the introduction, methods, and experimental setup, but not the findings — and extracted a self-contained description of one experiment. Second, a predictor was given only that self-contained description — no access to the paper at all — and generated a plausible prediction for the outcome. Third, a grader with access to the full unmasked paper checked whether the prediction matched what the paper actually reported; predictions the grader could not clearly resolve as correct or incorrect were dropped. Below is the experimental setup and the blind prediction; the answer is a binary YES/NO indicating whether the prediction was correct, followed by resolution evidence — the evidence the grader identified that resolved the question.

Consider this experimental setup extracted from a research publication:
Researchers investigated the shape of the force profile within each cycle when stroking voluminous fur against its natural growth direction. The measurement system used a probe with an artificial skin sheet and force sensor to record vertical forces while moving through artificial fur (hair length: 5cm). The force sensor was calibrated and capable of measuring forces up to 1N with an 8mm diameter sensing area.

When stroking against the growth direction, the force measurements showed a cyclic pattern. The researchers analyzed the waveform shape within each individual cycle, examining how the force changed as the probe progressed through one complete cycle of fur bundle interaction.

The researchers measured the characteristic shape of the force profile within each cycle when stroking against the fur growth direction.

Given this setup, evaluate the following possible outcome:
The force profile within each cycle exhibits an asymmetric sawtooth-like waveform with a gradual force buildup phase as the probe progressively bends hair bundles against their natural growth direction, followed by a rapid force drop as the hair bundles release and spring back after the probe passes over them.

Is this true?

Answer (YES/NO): NO